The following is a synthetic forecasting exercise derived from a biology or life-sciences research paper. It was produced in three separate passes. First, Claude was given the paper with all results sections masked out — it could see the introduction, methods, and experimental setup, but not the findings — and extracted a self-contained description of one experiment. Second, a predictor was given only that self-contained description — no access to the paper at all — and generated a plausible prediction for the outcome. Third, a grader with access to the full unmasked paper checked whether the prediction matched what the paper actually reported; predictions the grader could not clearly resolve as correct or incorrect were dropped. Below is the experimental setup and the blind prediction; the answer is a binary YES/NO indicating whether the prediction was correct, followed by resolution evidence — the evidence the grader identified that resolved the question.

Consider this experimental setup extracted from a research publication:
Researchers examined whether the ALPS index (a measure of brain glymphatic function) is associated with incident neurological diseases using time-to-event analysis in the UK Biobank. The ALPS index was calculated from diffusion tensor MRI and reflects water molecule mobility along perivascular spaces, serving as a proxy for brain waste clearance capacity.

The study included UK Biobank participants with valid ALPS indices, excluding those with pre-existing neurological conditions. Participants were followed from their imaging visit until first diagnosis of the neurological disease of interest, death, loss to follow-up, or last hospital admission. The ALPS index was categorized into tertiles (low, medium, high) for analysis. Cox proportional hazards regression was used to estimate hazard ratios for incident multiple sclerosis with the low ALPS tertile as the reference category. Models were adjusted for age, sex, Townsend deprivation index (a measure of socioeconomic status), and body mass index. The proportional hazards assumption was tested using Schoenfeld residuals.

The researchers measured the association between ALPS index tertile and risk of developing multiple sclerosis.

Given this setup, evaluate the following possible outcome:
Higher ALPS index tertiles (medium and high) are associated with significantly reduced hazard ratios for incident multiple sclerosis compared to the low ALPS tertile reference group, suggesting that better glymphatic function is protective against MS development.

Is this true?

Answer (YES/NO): YES